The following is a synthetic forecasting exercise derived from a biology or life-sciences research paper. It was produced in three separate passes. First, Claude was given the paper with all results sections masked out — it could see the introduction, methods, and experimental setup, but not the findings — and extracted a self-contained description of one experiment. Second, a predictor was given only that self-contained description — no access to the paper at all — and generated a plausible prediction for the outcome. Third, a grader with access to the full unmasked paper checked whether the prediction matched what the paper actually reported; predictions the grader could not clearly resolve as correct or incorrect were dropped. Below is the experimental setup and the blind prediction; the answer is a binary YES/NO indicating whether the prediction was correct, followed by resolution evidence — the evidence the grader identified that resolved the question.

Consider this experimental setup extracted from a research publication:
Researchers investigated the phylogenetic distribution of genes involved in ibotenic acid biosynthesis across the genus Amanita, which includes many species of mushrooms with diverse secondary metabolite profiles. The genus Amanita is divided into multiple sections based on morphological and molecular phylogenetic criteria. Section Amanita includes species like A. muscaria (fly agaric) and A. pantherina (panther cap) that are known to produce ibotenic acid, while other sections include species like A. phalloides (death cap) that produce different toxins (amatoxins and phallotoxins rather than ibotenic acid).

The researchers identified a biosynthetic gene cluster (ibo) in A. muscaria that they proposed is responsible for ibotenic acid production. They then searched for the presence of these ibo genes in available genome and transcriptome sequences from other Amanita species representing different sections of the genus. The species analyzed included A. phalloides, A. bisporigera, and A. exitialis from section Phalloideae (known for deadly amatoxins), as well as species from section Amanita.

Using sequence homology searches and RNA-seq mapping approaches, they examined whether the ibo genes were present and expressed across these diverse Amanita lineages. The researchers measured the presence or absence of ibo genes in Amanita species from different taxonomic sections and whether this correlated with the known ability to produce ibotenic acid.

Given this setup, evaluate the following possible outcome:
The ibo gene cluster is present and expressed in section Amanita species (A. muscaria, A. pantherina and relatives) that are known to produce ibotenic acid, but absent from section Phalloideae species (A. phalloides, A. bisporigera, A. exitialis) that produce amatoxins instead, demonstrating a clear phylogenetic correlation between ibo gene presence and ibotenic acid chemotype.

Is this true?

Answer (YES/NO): YES